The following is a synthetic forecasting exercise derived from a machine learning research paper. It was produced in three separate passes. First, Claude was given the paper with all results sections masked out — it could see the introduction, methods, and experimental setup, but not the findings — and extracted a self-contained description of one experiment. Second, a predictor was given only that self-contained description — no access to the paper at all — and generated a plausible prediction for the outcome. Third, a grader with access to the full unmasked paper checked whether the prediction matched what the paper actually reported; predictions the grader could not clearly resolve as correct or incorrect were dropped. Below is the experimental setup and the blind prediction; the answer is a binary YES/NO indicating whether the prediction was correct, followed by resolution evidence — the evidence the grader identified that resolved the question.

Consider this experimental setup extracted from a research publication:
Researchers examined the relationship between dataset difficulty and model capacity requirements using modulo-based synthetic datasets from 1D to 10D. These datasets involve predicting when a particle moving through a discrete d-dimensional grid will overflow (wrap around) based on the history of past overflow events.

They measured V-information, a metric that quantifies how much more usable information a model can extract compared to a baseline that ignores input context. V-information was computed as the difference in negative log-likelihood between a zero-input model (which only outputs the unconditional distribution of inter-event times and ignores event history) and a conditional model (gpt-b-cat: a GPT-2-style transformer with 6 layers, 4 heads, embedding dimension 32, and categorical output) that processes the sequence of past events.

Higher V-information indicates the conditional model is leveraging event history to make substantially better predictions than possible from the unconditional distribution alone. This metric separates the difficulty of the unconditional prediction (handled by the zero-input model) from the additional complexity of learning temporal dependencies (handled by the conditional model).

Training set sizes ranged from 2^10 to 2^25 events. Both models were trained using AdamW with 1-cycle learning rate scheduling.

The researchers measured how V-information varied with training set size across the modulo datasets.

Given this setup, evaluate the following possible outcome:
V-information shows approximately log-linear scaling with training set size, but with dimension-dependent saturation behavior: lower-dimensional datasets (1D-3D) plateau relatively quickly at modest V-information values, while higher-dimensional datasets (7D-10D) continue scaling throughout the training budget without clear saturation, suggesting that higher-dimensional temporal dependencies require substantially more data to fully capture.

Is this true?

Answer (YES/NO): NO